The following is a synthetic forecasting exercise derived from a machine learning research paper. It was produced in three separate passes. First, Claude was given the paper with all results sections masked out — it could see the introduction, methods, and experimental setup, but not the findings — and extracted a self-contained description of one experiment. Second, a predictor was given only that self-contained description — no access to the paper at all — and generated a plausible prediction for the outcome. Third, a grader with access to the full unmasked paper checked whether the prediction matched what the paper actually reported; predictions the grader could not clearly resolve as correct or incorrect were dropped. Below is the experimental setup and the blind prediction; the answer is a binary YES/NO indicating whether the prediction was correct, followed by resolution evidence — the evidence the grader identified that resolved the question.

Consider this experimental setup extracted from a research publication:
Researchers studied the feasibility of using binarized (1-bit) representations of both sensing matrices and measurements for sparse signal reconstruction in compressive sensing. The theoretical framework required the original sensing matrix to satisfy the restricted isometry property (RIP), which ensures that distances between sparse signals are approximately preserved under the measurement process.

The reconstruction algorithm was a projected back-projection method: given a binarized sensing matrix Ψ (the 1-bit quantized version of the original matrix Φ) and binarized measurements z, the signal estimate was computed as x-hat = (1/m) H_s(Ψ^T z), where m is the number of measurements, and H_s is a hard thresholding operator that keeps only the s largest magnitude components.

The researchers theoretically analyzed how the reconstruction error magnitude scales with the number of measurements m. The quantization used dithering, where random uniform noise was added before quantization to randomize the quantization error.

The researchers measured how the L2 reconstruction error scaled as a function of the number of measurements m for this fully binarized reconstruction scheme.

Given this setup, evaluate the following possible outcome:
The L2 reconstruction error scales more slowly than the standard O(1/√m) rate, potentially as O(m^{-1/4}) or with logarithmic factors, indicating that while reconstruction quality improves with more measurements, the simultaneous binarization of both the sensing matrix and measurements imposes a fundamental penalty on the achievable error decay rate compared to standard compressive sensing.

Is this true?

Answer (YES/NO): NO